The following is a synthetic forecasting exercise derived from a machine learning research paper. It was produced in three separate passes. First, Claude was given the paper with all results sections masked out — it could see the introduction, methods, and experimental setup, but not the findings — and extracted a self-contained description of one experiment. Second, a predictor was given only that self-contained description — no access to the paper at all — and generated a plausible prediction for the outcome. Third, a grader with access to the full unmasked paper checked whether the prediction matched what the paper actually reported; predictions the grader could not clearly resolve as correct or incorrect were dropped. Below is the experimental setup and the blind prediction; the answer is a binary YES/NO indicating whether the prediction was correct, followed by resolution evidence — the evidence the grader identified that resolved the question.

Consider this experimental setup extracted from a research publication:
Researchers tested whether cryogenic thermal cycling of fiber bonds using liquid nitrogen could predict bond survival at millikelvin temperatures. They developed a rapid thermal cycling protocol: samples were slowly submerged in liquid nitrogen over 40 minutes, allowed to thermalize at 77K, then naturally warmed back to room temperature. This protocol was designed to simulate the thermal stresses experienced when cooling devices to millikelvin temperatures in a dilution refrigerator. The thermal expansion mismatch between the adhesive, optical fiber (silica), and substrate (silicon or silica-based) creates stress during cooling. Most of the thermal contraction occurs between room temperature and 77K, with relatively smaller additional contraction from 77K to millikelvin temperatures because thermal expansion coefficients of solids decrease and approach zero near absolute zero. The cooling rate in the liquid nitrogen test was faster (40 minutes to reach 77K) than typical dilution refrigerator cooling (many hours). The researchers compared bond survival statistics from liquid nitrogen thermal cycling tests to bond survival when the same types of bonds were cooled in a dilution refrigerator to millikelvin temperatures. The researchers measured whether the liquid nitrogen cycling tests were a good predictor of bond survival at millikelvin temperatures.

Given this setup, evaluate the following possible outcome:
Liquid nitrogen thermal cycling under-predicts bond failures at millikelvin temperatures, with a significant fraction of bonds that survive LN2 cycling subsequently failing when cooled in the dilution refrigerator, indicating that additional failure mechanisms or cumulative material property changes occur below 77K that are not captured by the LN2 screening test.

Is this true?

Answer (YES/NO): NO